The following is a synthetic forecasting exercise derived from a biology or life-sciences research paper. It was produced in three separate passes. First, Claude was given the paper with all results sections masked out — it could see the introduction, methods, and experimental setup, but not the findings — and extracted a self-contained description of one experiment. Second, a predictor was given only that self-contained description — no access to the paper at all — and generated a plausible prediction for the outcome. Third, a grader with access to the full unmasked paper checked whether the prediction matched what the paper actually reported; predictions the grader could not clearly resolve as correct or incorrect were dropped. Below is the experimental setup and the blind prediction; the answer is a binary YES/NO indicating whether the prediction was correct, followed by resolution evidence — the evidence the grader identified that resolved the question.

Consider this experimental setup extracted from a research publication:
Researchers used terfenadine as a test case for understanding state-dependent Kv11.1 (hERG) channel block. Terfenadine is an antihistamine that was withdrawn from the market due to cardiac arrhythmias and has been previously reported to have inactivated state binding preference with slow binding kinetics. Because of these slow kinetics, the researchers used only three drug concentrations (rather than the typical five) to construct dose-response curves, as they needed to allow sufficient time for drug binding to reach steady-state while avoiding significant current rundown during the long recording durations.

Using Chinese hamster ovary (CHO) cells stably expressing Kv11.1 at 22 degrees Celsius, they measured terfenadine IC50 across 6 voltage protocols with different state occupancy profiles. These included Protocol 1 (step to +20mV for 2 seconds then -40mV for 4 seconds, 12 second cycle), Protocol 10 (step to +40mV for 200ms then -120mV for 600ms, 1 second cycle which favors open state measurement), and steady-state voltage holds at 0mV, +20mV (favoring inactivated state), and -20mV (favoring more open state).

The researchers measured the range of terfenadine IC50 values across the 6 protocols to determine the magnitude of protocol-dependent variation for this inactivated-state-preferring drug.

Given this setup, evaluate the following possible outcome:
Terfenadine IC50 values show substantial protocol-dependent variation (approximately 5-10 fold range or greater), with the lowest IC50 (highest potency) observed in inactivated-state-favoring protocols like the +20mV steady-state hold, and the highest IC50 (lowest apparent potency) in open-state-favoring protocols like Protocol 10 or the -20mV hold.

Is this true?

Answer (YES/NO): NO